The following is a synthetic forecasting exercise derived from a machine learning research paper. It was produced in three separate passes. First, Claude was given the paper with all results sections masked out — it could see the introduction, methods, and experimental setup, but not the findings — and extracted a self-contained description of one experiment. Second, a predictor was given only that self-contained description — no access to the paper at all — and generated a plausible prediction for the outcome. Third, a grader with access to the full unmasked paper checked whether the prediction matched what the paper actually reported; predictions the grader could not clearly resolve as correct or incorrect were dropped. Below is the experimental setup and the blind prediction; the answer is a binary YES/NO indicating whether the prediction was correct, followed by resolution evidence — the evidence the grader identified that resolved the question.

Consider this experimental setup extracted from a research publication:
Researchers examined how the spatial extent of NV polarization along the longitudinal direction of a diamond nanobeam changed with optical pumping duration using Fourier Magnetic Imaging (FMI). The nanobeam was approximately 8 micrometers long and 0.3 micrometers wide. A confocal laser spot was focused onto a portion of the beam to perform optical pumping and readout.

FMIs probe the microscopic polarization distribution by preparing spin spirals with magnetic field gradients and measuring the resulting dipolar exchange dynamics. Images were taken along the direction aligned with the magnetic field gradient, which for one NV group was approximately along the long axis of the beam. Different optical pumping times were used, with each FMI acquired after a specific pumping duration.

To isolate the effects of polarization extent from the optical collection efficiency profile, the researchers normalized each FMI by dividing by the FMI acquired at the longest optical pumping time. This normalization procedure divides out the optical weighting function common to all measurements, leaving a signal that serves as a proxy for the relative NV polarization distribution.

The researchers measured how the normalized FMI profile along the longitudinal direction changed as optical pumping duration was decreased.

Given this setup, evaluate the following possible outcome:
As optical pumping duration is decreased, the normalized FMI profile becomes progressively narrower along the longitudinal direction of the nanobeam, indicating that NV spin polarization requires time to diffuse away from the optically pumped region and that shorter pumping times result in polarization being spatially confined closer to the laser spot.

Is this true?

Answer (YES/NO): NO